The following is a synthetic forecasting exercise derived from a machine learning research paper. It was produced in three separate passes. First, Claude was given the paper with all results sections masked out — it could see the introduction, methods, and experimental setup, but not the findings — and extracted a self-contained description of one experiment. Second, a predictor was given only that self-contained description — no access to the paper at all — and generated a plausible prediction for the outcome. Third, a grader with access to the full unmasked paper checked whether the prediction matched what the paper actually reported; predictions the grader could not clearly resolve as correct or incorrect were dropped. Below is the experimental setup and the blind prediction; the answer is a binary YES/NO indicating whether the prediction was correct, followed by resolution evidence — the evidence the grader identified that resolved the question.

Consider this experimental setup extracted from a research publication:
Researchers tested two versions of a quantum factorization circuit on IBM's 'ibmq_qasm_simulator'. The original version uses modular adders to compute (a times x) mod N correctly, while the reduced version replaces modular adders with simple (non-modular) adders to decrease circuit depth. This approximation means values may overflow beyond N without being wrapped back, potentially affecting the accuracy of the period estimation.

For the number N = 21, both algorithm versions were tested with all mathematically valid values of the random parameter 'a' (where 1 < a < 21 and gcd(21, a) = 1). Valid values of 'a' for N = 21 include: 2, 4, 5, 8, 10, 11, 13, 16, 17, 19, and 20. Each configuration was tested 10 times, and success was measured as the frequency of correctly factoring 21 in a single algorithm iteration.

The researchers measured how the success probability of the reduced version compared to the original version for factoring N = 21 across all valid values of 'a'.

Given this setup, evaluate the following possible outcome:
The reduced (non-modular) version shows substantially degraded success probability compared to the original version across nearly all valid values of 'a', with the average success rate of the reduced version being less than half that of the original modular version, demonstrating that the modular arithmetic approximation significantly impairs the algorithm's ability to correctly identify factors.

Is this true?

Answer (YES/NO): NO